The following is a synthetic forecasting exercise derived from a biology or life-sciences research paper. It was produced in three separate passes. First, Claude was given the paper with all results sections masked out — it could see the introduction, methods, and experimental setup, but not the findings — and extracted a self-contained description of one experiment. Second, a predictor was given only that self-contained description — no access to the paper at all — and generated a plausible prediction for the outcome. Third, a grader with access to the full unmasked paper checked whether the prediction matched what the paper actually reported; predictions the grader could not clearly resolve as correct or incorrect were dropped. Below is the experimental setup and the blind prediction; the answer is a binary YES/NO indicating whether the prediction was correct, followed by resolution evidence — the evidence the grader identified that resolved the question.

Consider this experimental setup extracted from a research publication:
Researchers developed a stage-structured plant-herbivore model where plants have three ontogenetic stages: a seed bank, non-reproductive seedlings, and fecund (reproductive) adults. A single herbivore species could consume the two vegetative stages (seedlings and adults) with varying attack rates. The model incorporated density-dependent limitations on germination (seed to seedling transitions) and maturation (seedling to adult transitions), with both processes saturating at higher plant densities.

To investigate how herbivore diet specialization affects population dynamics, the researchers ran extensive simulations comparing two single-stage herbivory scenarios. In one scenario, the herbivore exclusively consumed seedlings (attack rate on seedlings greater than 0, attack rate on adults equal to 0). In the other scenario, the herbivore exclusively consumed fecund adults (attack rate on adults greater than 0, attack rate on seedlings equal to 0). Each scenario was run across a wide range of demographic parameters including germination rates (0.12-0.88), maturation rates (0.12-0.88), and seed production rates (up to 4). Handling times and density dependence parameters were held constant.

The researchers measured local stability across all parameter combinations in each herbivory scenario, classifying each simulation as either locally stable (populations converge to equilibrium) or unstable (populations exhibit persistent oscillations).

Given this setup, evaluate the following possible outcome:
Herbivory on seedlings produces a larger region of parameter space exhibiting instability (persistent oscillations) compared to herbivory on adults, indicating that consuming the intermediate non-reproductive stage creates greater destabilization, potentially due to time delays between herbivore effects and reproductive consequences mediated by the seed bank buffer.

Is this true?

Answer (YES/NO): NO